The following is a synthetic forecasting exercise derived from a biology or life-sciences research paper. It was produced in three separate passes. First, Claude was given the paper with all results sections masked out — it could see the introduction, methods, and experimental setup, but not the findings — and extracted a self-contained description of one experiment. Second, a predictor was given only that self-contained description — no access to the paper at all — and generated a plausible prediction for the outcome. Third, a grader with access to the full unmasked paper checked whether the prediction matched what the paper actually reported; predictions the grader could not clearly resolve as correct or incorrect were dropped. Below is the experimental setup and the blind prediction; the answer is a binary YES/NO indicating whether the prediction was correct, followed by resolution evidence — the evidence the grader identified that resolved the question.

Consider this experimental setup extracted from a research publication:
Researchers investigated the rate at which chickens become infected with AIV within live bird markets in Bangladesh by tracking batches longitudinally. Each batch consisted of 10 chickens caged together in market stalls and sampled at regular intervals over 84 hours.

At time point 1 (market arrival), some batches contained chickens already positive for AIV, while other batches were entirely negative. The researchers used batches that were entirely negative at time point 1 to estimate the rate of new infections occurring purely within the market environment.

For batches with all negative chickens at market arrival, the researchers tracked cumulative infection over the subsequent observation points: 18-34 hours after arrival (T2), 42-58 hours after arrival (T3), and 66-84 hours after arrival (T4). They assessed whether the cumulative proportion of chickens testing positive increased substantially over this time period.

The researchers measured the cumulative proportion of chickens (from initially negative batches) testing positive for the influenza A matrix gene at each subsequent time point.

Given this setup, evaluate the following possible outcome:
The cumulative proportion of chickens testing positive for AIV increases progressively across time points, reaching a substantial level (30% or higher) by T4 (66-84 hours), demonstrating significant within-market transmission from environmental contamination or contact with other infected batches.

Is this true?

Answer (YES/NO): YES